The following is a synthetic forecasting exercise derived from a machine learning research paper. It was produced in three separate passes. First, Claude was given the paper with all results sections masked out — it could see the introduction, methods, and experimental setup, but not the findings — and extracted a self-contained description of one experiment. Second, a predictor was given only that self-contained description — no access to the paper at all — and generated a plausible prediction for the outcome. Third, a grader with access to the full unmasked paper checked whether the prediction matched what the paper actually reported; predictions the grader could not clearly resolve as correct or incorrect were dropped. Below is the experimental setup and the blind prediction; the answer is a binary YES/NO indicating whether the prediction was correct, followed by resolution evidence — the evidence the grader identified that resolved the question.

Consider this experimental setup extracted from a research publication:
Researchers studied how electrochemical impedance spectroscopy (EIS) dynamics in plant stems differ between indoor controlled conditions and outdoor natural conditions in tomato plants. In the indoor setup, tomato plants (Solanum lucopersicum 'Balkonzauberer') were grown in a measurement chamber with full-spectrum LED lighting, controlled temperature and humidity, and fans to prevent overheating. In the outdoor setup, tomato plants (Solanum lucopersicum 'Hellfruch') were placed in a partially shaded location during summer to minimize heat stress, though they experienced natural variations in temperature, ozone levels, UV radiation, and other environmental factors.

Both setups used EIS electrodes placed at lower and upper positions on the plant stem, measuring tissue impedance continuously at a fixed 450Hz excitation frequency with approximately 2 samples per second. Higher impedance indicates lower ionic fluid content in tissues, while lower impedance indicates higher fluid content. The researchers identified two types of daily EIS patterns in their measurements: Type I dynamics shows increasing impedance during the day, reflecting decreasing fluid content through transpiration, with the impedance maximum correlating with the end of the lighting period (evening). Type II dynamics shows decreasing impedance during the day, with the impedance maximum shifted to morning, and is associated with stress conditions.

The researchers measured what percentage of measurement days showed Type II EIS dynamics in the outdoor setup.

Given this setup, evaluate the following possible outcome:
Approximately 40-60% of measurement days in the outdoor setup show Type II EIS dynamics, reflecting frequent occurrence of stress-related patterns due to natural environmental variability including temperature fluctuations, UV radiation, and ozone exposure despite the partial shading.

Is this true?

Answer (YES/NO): NO